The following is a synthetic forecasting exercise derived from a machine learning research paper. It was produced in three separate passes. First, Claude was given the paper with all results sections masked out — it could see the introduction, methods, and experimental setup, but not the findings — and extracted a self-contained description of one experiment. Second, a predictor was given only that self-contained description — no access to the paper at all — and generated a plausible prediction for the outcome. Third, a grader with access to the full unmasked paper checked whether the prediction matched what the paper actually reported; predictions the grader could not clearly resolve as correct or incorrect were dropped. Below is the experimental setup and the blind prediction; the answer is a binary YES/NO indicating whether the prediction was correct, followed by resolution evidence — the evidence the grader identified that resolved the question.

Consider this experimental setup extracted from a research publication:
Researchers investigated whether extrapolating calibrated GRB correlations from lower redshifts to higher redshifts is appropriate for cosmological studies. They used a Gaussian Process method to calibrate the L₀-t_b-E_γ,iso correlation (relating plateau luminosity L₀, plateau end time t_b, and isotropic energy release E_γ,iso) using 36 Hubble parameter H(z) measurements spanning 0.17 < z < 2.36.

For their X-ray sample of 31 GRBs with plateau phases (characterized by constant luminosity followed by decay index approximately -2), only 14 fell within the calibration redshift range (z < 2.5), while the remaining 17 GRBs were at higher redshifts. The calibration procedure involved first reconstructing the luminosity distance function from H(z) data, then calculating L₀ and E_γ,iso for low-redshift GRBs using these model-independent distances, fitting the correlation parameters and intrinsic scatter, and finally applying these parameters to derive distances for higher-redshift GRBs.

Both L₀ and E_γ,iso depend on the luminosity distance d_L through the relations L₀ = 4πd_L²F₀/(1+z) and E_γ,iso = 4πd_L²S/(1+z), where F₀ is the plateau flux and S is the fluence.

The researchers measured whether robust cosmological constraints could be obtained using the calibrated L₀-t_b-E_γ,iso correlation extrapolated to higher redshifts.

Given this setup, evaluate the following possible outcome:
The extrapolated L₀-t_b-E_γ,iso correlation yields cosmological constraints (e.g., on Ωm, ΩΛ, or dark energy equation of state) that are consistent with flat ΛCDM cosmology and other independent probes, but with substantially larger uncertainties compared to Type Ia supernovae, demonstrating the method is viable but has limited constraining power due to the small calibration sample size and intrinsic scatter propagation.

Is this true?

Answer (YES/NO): NO